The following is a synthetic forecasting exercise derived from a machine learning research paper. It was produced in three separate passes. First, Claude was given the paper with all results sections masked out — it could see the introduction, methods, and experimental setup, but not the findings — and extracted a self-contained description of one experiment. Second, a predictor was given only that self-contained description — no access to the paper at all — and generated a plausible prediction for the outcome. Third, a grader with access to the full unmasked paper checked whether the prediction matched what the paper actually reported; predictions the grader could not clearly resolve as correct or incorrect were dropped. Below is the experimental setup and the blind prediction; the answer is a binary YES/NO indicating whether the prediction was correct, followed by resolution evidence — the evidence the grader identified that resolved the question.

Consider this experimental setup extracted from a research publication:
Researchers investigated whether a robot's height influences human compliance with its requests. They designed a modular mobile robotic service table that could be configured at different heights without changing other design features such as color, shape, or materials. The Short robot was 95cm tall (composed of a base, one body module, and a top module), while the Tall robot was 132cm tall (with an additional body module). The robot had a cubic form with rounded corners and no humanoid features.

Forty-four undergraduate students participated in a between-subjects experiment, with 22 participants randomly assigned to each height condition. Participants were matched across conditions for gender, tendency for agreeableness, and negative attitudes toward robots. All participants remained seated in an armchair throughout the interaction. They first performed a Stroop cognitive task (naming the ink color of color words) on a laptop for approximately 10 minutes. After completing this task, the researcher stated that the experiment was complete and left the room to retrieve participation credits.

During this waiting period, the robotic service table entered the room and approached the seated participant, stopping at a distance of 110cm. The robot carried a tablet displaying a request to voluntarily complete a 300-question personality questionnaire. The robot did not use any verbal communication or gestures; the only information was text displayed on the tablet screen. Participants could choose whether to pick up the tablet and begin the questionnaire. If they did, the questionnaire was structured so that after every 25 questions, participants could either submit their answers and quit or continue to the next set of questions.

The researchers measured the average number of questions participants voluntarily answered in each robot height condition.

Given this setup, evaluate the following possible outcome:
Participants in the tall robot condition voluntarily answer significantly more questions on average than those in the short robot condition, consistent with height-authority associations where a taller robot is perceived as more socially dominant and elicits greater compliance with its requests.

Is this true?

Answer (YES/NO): NO